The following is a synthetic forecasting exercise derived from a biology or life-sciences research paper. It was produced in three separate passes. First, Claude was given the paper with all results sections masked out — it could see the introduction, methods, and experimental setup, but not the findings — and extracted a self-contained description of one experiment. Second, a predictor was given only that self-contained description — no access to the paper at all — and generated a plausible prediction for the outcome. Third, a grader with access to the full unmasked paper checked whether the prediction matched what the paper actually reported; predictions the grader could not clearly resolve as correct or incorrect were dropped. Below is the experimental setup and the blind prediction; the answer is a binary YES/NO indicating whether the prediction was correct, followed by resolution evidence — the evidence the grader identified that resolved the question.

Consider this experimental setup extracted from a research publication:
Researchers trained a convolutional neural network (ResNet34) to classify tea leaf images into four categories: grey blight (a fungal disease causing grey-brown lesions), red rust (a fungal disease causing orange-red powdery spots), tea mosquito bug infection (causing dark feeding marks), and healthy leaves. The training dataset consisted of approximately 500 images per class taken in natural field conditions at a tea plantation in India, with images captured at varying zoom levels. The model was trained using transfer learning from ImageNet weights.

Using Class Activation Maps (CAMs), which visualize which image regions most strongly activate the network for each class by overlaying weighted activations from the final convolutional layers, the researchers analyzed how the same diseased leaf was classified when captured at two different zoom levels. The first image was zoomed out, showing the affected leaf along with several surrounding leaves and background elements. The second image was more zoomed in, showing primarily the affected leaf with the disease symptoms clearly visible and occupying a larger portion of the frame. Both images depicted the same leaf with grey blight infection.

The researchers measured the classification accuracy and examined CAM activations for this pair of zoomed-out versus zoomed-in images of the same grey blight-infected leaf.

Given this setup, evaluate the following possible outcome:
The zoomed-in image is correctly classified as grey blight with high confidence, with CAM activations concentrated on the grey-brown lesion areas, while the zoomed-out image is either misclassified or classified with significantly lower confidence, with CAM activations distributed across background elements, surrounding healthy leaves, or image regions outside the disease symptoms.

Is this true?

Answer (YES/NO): YES